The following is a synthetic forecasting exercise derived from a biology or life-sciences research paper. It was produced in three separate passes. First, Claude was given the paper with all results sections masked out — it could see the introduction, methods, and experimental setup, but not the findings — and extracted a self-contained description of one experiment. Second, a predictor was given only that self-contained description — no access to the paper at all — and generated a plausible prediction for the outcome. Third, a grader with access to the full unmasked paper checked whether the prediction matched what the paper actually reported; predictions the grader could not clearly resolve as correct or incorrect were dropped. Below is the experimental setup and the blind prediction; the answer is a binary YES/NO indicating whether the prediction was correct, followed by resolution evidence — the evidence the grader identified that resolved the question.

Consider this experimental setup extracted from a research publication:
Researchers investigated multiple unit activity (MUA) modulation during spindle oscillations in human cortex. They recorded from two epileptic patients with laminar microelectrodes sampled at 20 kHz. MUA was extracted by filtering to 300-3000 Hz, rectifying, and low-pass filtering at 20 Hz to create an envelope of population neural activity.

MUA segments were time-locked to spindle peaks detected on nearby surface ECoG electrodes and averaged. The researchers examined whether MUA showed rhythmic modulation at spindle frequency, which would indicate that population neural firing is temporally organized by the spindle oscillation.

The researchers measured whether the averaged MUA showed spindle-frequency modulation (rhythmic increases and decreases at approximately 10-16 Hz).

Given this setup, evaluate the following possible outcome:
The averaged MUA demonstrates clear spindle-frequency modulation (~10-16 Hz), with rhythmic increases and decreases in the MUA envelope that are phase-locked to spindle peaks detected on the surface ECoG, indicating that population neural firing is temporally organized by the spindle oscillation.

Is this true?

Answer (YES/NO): YES